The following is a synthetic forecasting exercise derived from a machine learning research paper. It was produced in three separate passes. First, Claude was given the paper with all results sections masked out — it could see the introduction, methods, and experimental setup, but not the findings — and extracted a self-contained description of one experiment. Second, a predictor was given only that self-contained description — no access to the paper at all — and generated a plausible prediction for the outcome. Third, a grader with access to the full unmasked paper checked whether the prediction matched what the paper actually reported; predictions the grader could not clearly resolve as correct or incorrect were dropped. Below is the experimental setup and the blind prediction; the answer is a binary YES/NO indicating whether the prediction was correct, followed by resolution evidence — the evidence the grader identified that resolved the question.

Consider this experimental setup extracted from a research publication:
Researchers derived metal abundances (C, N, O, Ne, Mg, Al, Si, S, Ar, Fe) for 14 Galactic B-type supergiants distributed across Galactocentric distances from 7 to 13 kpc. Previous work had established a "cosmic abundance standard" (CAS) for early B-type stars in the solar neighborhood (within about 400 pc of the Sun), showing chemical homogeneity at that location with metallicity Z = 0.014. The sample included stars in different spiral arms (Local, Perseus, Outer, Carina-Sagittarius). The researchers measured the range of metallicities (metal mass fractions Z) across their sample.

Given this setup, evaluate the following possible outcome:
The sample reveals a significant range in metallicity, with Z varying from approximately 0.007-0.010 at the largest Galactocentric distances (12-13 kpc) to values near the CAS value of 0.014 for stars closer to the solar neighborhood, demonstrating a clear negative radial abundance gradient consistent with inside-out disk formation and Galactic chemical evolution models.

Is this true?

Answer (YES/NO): NO